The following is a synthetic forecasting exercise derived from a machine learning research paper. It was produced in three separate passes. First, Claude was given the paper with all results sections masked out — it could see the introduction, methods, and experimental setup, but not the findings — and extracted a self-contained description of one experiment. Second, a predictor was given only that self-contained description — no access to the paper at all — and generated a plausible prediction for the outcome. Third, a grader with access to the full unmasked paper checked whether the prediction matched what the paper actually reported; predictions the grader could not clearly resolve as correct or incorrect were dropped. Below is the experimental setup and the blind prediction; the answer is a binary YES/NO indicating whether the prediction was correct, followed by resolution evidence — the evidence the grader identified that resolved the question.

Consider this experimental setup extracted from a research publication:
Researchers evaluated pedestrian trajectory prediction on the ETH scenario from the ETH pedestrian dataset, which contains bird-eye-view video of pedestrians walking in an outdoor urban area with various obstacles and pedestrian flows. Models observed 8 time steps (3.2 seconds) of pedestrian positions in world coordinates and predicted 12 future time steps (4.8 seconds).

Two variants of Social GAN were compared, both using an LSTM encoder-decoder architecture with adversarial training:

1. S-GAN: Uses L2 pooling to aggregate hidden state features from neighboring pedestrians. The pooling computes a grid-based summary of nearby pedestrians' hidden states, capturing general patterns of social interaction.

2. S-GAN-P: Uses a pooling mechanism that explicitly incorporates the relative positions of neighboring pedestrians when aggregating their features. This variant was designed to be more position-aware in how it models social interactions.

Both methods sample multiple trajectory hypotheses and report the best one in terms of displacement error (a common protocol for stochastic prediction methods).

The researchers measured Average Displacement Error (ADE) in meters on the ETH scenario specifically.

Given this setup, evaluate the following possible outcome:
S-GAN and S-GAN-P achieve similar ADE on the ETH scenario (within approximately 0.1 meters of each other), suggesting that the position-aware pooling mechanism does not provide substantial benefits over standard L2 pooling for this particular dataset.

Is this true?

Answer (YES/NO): YES